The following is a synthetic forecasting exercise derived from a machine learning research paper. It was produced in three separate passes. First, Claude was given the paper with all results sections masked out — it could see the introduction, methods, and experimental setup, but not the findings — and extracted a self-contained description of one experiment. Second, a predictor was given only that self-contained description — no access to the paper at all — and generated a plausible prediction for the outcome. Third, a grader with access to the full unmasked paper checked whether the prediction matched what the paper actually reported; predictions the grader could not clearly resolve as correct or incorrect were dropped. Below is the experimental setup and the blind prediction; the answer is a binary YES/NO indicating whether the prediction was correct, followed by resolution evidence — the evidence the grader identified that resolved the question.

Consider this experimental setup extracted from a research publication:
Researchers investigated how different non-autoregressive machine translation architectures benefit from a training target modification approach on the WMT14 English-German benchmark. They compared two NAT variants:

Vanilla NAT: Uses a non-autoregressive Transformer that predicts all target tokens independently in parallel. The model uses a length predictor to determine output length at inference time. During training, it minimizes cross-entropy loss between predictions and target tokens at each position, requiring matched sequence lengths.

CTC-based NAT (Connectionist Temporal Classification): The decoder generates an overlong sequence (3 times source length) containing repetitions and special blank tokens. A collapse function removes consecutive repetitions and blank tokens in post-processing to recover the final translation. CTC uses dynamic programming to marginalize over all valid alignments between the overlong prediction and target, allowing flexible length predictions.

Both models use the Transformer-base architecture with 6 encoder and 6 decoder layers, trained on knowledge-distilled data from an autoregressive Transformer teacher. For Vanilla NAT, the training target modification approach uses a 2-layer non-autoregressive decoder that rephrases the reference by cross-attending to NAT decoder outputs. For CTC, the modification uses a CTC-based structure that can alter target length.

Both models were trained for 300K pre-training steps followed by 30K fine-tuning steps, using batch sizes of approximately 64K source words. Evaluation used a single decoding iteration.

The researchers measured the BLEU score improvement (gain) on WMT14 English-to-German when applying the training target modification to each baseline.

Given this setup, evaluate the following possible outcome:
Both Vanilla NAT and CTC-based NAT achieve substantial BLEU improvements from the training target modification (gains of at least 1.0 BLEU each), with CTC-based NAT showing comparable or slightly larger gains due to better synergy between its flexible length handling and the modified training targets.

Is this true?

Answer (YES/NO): NO